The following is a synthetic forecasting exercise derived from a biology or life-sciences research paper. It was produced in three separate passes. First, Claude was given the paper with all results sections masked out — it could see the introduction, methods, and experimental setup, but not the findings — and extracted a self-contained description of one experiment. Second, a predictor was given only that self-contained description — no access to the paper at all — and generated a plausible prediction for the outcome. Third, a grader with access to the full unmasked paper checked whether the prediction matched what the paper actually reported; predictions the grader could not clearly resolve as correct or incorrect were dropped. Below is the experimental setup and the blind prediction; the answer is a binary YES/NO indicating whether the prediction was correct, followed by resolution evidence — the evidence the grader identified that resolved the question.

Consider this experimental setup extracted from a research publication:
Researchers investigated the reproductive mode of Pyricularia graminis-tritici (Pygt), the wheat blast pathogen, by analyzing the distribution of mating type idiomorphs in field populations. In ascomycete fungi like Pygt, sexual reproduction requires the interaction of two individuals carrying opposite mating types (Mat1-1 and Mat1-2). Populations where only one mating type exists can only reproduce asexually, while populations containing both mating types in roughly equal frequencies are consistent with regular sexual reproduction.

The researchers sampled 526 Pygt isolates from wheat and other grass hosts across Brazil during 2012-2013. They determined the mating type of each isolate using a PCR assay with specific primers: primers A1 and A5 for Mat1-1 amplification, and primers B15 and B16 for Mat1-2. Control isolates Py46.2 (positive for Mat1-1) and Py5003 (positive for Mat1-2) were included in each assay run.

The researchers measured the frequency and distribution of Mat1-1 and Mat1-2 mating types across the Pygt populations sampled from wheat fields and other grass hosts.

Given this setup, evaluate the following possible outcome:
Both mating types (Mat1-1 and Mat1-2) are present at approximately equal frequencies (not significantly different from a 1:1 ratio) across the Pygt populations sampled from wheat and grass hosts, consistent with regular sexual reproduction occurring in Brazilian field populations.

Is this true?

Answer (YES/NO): NO